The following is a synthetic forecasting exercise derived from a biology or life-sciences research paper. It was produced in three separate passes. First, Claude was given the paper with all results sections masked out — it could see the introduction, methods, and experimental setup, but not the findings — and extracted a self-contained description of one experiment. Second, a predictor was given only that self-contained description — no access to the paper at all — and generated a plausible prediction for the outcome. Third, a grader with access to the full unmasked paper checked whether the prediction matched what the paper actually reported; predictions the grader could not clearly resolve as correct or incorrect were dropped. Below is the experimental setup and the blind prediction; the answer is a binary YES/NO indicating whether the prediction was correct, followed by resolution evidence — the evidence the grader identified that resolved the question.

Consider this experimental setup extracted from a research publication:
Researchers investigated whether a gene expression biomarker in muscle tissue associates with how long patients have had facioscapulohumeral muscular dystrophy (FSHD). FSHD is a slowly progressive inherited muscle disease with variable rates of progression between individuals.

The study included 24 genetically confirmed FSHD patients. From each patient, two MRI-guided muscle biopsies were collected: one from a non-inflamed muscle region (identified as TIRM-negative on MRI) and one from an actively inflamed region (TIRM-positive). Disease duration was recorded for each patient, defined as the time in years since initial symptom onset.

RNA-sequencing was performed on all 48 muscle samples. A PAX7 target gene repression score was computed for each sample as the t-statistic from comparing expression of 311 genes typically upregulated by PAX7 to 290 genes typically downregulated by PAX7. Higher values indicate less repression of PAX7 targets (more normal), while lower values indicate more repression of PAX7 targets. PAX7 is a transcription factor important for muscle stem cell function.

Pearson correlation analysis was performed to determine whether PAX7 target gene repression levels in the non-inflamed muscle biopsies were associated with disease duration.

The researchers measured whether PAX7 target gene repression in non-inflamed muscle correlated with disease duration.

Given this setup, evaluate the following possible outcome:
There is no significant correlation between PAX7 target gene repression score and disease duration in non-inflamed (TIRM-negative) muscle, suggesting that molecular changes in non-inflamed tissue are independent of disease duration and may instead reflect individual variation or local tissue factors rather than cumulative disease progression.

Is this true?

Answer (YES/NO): YES